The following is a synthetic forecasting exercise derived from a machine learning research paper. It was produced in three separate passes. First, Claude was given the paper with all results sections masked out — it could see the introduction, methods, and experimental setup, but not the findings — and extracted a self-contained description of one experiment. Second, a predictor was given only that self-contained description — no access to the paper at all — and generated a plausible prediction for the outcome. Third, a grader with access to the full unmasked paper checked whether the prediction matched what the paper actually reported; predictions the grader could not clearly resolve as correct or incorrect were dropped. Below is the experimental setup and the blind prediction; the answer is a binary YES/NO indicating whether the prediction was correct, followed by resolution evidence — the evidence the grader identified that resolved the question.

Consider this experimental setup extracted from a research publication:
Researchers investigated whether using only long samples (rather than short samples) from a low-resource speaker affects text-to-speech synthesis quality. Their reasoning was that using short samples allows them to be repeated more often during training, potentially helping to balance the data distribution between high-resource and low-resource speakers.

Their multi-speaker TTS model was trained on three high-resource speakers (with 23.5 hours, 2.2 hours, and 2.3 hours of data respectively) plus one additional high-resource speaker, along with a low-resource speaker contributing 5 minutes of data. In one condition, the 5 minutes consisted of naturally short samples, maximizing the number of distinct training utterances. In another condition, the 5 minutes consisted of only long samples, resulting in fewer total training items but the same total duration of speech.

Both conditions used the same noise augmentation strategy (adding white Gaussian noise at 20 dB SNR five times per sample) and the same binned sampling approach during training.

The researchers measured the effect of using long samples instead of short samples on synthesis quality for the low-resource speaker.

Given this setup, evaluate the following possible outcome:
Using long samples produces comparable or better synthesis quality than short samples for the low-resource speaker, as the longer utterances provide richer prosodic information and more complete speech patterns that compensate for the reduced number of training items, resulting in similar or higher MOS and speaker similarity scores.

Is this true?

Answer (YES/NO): NO